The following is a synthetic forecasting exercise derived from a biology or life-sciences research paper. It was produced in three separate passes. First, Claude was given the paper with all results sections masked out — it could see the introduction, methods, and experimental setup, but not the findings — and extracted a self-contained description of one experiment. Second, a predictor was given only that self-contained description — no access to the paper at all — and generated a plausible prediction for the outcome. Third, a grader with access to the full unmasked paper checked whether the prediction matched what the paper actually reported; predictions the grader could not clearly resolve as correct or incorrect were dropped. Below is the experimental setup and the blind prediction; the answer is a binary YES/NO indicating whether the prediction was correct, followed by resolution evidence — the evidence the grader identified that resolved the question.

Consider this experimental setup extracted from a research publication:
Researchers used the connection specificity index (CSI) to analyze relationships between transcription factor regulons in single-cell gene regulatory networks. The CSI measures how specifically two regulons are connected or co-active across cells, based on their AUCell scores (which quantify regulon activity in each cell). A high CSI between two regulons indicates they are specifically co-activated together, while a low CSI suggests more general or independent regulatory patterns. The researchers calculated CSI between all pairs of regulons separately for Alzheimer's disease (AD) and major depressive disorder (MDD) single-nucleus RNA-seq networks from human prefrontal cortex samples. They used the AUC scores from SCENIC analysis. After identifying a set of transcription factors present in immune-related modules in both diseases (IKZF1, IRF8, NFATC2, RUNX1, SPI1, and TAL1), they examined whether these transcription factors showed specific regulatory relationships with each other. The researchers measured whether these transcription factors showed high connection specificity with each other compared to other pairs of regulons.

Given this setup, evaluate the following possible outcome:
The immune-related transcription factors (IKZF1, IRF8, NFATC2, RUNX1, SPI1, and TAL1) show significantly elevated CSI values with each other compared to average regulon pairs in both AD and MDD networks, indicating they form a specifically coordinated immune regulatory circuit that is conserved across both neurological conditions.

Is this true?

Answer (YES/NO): YES